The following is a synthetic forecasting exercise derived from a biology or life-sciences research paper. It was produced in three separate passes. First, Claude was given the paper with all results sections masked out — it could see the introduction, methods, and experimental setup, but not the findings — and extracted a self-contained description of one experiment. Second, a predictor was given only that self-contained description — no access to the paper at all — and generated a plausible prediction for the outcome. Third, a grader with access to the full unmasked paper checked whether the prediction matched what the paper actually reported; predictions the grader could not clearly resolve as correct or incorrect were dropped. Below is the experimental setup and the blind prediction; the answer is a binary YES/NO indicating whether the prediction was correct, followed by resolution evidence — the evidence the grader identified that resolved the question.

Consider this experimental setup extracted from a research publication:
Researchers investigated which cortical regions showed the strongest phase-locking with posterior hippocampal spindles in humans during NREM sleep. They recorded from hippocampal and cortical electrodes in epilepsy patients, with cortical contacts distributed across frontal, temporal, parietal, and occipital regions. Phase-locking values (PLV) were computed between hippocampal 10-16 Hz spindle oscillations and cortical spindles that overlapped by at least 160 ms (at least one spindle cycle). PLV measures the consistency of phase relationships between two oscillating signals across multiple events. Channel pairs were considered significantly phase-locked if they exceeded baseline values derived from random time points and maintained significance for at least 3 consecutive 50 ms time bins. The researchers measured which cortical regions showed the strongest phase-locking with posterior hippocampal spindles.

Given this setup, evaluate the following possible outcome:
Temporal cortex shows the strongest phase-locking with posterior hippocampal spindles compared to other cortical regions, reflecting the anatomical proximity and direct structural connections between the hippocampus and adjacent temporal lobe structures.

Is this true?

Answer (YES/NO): NO